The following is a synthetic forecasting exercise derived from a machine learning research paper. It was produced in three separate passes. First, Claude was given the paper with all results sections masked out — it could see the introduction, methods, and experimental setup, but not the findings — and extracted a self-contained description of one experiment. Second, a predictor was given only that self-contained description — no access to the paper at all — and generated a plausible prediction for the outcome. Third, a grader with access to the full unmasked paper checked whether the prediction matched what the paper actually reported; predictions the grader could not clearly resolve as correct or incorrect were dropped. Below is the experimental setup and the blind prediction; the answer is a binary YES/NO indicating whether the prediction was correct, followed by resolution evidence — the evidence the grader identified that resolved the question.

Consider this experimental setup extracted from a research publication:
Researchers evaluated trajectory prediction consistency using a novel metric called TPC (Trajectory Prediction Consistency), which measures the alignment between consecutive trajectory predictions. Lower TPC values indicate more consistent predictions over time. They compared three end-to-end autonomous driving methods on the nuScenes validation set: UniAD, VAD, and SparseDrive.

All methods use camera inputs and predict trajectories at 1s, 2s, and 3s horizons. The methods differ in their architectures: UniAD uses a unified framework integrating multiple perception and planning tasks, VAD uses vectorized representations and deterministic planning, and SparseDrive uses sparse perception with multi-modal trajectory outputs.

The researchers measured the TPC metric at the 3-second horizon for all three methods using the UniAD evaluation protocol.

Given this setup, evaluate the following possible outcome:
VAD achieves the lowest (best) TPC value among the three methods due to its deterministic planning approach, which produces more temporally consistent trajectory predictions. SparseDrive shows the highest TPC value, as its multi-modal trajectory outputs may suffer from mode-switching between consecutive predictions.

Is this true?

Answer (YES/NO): NO